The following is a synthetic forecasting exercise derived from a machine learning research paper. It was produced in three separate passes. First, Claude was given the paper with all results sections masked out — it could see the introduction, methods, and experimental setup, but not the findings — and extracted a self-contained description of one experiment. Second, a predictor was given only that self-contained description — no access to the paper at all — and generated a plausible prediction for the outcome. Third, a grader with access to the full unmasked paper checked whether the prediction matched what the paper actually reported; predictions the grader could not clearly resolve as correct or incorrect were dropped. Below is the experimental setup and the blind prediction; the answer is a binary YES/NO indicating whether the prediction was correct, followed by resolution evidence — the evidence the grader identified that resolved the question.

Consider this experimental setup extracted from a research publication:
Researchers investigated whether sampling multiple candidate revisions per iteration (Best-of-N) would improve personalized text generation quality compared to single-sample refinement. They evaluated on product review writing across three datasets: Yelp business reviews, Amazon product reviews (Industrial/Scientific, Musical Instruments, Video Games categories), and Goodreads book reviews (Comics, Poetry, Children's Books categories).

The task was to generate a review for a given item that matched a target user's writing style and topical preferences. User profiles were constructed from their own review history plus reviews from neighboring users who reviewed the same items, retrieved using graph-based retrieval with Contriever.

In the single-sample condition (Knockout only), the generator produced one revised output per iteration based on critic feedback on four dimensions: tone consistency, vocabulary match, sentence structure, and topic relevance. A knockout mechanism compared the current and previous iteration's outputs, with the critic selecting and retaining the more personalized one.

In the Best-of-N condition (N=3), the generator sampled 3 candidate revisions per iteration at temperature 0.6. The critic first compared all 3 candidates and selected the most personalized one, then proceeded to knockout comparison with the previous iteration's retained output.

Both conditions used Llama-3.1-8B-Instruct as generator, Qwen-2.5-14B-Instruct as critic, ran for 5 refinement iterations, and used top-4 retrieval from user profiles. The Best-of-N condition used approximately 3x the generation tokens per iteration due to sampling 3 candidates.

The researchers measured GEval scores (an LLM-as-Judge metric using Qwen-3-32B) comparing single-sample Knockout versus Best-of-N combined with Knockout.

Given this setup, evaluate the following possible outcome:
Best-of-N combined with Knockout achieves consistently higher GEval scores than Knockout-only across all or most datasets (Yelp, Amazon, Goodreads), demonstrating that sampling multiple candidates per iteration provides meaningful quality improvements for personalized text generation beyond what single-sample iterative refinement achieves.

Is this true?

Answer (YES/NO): NO